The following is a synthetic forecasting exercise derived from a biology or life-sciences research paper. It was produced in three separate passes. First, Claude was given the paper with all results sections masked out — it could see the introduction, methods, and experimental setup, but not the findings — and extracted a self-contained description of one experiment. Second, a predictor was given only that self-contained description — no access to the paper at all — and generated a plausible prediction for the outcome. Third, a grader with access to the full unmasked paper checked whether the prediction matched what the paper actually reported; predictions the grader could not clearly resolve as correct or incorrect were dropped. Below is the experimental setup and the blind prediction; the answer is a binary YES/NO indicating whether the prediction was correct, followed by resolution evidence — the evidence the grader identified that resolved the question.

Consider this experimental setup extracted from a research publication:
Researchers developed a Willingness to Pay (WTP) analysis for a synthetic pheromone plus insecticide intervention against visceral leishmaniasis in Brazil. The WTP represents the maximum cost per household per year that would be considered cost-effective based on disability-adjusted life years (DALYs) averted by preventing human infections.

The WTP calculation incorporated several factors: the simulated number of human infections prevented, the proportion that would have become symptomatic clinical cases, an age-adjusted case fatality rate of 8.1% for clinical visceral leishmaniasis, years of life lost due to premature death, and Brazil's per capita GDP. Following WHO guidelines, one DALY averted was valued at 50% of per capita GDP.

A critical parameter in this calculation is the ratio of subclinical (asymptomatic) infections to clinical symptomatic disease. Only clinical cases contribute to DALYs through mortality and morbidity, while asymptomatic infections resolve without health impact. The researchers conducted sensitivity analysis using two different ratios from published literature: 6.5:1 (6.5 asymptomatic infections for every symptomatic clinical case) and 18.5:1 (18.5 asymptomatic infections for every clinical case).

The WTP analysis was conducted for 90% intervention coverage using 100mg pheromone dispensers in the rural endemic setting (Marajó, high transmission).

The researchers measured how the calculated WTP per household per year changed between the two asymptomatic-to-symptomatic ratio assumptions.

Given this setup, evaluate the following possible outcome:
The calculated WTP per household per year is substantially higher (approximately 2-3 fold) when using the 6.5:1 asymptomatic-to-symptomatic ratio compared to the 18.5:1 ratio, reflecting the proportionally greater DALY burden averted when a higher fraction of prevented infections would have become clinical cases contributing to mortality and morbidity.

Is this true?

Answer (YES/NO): YES